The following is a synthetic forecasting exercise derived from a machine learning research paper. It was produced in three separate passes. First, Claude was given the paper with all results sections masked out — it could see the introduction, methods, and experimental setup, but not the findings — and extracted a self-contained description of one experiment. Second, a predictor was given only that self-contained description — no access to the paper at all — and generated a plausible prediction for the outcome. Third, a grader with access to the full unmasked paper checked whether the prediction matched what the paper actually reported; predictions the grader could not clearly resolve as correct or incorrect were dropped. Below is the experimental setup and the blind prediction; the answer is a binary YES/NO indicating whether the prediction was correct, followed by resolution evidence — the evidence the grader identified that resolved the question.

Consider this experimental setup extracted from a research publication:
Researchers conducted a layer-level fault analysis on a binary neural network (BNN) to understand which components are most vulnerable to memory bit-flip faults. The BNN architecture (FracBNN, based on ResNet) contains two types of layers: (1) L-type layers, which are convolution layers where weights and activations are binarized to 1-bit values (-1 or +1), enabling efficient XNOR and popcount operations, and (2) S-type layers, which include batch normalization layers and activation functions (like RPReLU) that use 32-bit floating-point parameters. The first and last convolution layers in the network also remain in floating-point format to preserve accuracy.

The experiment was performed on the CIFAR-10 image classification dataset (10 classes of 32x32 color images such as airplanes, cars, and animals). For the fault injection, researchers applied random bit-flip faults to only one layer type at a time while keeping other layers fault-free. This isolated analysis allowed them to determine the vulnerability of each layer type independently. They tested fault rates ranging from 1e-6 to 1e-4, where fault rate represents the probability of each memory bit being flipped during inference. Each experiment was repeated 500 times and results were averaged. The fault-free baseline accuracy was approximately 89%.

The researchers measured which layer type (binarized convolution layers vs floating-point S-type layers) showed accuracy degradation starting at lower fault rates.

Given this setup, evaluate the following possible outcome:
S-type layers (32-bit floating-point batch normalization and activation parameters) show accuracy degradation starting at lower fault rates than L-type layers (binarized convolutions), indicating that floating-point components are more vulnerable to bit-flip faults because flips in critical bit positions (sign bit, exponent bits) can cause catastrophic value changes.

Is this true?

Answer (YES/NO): YES